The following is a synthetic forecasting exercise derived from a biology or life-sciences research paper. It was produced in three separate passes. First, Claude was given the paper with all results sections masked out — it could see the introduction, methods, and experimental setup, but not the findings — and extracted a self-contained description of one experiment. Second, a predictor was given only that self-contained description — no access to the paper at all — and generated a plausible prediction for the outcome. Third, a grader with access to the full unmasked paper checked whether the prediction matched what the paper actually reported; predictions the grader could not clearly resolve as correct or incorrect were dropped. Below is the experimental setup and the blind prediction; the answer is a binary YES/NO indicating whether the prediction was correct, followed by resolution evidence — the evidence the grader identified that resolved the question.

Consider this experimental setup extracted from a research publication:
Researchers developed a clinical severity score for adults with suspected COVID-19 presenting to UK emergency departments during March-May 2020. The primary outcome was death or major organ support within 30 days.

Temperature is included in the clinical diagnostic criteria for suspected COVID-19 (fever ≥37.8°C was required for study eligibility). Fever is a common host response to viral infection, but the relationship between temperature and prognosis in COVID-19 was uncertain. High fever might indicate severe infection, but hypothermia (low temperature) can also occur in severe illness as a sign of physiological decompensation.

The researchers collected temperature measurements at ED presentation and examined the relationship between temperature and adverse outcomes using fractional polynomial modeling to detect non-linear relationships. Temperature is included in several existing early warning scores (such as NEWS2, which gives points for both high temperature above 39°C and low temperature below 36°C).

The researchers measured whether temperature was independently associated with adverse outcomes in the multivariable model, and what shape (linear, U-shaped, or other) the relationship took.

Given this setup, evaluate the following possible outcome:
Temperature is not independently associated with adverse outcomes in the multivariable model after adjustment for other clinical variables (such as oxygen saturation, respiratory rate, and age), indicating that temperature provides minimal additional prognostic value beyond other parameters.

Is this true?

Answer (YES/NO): NO